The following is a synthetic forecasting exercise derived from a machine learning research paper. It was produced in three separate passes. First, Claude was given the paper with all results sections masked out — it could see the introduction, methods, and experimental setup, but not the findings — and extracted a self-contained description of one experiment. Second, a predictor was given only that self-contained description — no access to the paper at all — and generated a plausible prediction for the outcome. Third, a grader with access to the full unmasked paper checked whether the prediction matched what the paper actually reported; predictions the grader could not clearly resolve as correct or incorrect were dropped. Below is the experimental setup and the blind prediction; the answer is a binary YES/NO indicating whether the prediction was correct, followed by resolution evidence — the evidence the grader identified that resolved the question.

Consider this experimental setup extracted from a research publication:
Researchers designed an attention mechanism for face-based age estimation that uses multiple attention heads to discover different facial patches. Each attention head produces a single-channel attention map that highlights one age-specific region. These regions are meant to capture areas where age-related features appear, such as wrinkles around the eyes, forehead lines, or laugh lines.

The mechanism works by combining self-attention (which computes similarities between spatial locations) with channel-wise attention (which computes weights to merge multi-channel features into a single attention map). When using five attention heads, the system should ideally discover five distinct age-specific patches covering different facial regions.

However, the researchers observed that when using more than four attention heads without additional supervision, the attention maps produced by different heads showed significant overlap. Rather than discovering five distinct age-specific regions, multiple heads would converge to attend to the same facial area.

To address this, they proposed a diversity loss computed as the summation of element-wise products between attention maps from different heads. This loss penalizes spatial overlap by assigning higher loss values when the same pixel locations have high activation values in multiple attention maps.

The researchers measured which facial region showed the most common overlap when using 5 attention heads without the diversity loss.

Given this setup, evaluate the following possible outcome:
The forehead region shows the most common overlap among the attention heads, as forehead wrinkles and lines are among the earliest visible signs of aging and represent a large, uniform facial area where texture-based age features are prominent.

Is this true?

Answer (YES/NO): NO